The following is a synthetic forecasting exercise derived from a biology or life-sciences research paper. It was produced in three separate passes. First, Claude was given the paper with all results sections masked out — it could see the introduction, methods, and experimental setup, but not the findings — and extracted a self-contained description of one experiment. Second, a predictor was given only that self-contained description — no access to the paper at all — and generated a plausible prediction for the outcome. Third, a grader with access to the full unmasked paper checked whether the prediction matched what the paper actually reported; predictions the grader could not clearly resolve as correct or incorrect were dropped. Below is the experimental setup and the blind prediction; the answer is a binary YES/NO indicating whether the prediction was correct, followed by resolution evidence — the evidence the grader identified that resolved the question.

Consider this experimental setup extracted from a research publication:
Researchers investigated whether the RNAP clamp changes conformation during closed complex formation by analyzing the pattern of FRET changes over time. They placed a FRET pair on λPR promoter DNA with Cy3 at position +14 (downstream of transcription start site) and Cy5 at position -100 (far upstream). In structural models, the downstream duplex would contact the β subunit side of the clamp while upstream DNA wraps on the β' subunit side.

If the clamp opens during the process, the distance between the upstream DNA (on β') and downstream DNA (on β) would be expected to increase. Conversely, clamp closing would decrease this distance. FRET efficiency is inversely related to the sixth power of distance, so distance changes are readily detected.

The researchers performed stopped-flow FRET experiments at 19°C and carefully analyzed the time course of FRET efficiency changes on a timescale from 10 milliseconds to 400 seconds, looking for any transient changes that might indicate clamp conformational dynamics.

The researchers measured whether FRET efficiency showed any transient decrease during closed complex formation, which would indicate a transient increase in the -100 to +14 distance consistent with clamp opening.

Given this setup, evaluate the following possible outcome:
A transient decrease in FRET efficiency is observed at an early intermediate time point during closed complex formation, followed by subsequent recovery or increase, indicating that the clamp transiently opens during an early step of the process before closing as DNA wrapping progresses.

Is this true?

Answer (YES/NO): YES